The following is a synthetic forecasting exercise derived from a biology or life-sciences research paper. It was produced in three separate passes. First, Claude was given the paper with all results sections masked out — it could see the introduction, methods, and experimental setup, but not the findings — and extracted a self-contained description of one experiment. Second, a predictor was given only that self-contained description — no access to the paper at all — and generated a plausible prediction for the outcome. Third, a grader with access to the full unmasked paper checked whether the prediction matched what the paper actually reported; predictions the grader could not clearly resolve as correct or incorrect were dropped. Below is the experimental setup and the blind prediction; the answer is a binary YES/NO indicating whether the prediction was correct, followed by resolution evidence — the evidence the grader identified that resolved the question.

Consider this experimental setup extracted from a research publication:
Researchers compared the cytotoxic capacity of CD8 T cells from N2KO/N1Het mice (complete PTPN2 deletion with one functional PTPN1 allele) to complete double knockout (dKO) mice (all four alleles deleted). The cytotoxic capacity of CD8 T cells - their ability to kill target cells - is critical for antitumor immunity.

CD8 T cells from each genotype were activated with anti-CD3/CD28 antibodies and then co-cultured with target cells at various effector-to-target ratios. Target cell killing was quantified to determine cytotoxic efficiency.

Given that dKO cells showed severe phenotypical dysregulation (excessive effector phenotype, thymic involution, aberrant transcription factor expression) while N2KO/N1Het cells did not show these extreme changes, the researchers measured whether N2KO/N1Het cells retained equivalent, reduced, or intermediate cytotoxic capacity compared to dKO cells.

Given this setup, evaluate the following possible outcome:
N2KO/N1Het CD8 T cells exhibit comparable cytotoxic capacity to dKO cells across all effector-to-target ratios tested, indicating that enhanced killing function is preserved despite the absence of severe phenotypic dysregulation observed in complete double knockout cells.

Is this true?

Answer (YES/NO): YES